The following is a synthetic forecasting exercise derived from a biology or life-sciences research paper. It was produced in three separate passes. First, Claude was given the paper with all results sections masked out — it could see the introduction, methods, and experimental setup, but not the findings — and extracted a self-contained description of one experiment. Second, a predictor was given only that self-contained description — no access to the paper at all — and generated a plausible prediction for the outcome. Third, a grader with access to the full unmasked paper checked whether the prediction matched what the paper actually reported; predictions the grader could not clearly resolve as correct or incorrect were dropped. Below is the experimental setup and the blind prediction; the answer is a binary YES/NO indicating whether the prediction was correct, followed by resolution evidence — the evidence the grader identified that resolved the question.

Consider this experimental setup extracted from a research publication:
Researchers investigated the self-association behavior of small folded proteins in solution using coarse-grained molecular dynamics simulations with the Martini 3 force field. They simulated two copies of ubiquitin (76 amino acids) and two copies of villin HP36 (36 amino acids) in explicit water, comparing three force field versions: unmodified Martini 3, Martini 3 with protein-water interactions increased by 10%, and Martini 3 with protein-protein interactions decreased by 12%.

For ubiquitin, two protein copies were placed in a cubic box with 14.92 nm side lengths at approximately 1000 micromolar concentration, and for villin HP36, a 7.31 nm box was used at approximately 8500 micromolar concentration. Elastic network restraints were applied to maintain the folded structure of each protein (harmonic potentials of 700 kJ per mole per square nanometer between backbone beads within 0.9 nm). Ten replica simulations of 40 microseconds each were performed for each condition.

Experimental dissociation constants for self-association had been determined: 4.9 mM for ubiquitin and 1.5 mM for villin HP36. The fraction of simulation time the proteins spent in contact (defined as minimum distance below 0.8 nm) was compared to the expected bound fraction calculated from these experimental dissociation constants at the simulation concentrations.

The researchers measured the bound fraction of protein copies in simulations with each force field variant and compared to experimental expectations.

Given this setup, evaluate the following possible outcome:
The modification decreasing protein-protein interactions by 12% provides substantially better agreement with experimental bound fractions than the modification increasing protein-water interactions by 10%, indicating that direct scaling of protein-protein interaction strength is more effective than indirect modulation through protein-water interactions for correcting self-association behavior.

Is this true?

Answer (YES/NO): NO